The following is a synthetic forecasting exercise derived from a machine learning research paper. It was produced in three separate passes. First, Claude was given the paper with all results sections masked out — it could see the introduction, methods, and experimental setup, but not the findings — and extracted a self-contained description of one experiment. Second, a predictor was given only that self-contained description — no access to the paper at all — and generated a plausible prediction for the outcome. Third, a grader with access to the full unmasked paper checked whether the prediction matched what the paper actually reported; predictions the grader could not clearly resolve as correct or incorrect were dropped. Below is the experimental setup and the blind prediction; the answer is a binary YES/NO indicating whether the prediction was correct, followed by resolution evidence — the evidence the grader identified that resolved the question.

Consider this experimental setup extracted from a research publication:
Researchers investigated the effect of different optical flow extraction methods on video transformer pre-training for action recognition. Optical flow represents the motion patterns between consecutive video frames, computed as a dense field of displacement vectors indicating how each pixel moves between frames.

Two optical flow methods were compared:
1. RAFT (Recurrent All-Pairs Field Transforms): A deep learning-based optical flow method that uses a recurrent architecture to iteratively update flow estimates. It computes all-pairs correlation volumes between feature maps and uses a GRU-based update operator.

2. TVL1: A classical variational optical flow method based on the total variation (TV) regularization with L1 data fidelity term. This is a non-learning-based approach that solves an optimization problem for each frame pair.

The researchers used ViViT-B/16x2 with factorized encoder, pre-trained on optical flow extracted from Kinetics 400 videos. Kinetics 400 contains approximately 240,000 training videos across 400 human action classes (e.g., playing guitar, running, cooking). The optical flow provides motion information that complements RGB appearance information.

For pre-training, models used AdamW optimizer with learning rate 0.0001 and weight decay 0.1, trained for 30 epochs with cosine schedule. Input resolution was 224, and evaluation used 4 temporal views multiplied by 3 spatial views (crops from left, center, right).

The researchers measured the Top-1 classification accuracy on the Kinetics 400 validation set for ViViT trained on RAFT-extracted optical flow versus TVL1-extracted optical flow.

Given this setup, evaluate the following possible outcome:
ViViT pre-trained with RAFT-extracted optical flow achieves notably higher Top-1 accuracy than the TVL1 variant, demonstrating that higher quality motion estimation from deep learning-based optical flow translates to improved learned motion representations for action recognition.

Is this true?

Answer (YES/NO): NO